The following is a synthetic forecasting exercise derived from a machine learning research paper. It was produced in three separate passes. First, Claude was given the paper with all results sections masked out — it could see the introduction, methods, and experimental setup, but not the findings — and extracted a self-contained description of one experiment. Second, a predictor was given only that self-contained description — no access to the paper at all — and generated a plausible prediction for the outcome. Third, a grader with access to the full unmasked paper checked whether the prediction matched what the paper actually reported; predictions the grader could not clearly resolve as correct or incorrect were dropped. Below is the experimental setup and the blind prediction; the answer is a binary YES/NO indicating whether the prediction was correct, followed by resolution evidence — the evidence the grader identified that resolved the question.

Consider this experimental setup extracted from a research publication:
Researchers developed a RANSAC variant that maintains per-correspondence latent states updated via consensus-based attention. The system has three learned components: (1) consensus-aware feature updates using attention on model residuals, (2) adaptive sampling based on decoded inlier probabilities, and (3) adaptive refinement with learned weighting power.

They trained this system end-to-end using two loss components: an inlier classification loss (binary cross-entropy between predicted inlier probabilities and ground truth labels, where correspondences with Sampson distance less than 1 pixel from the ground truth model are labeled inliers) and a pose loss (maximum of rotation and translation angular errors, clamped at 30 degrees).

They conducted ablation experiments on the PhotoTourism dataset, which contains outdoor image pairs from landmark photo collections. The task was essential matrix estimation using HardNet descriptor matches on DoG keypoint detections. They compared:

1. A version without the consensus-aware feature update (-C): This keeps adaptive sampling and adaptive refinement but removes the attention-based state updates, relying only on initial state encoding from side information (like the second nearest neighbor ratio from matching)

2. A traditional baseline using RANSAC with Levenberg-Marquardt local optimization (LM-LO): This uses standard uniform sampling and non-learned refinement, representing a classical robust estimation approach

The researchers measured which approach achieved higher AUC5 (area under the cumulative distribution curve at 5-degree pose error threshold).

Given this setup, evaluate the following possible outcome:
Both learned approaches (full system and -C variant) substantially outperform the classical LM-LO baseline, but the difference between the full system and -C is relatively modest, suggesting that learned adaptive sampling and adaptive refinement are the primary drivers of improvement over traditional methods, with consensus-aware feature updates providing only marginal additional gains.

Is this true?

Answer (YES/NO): NO